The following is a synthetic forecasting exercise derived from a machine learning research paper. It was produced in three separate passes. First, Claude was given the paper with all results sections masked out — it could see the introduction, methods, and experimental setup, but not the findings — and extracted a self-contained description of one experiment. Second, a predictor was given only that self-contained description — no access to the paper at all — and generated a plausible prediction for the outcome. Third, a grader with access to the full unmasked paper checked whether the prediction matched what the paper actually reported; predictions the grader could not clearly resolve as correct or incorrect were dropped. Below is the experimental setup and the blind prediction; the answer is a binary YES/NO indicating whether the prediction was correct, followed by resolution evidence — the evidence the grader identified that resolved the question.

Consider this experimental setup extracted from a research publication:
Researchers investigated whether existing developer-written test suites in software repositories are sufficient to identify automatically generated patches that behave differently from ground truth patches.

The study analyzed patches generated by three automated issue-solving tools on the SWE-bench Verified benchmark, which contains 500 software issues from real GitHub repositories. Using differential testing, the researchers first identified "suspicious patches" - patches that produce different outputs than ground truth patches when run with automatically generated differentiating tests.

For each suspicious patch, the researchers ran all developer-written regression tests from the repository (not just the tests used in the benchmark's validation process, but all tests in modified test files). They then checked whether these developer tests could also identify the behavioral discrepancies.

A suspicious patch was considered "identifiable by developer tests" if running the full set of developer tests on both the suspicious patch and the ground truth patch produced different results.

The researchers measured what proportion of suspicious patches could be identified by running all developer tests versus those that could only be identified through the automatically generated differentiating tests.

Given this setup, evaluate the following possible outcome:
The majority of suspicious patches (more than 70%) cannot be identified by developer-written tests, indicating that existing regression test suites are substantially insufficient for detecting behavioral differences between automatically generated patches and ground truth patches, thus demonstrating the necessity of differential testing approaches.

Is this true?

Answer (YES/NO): YES